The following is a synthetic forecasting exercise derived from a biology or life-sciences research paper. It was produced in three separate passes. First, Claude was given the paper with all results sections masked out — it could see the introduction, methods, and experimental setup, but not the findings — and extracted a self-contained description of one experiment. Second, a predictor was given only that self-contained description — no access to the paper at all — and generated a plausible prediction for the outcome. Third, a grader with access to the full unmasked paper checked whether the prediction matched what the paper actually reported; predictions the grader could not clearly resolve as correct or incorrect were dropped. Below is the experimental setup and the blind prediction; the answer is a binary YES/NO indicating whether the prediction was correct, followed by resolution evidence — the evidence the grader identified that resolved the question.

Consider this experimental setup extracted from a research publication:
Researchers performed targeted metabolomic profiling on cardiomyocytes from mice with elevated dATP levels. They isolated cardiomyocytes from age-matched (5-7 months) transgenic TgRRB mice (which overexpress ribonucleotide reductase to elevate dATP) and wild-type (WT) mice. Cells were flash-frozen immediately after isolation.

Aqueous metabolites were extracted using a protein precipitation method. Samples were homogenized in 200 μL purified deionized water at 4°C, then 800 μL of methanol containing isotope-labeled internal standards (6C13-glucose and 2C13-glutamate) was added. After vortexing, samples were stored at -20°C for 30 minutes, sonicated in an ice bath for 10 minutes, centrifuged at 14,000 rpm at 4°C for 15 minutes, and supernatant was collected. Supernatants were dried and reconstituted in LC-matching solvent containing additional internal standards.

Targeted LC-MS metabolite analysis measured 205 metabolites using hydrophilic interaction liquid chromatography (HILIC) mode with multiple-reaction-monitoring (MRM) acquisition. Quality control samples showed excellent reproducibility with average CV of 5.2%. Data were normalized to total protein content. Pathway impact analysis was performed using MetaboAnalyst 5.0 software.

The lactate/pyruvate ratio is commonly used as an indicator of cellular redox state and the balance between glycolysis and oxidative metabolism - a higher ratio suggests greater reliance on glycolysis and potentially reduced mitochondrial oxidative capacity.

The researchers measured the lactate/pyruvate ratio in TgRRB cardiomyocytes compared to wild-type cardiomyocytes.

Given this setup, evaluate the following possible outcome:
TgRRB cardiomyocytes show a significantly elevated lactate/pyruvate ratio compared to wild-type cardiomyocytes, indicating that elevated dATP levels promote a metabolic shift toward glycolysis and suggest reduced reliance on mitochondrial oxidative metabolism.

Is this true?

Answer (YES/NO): NO